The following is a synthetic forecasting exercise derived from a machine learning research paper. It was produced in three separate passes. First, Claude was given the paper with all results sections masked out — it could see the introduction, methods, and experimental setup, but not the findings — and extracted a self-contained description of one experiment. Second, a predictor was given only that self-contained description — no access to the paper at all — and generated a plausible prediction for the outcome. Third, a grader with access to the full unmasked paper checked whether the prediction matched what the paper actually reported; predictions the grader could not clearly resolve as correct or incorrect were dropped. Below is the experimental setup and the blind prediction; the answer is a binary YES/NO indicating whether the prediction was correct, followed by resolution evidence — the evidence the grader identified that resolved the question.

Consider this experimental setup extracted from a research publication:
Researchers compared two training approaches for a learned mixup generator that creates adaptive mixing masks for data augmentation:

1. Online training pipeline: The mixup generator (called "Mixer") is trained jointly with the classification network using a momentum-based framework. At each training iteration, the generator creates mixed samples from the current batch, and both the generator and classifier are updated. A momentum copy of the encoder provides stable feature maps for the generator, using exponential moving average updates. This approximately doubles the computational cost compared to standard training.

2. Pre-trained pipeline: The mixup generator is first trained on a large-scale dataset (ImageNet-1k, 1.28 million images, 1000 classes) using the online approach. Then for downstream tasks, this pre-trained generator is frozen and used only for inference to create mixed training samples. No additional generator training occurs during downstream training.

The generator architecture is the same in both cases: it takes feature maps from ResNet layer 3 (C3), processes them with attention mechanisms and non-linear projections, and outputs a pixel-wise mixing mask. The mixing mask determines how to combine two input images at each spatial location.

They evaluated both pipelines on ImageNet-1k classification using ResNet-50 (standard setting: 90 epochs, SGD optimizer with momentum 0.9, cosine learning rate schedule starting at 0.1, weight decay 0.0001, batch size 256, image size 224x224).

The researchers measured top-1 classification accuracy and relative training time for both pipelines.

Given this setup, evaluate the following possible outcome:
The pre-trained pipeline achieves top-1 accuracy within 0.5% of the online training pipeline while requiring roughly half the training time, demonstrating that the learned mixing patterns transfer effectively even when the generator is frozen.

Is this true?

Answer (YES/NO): YES